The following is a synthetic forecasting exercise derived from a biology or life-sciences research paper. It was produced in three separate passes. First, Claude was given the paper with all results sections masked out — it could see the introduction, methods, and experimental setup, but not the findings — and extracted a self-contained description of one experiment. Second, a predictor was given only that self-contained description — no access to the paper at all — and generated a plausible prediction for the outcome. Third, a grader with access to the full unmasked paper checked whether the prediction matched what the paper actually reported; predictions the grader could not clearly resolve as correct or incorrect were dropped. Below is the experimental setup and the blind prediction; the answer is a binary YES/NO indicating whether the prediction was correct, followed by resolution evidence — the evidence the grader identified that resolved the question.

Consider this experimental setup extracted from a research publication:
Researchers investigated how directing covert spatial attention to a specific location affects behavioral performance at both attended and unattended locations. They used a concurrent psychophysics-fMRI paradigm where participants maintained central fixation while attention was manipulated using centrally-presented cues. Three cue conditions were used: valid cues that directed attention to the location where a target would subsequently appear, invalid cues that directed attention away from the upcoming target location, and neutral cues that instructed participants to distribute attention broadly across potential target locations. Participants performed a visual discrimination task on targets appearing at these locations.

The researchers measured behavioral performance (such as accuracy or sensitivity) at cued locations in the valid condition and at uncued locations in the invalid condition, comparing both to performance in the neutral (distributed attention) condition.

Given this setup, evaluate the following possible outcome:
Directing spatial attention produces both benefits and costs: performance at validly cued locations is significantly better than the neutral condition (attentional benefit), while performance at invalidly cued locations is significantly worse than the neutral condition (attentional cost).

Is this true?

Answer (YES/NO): YES